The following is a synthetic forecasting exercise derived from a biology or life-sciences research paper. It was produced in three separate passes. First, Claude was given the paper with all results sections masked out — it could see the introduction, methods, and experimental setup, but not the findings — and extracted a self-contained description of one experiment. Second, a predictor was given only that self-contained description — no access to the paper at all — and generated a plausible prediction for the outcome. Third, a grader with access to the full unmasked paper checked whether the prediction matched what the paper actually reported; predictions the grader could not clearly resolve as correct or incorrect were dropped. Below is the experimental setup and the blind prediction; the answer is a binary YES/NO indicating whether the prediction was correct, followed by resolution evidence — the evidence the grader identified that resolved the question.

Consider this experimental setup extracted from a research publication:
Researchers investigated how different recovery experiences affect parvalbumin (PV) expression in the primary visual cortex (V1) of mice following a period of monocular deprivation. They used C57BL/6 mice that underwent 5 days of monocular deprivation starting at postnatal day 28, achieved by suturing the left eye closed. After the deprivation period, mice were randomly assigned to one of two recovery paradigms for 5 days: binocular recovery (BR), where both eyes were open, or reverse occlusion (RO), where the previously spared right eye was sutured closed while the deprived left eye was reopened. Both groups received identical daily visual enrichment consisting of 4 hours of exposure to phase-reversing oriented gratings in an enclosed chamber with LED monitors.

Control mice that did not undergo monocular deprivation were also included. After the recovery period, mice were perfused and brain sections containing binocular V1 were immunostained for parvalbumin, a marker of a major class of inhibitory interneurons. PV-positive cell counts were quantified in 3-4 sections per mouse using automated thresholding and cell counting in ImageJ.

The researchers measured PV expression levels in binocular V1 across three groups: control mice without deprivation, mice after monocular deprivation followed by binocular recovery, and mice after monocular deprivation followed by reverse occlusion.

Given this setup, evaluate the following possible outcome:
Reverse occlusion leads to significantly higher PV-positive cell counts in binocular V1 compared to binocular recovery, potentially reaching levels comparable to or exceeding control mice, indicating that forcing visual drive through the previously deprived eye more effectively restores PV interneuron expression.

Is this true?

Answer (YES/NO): YES